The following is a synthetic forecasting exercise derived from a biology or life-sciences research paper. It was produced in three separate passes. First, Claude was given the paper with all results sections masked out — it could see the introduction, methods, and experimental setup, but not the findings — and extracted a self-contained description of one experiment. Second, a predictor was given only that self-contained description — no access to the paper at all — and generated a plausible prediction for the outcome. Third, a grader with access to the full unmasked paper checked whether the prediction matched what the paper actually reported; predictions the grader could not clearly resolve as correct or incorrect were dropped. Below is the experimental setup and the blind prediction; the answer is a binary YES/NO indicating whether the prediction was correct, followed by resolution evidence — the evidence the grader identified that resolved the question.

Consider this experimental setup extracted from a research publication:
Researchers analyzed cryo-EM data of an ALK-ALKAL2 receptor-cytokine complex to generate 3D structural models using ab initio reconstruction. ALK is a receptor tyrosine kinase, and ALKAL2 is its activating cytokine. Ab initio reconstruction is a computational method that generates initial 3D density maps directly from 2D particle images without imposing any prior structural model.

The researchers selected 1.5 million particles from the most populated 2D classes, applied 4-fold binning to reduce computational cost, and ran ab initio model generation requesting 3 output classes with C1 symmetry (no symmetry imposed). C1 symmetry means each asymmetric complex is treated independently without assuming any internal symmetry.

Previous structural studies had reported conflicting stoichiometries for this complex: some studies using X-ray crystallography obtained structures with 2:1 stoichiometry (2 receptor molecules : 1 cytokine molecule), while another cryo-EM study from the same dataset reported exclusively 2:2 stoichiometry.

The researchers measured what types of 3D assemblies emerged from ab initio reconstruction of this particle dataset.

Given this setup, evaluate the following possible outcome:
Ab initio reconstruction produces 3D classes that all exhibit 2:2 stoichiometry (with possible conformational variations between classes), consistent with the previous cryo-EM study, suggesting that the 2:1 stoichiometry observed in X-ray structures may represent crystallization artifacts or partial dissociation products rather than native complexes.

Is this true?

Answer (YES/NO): NO